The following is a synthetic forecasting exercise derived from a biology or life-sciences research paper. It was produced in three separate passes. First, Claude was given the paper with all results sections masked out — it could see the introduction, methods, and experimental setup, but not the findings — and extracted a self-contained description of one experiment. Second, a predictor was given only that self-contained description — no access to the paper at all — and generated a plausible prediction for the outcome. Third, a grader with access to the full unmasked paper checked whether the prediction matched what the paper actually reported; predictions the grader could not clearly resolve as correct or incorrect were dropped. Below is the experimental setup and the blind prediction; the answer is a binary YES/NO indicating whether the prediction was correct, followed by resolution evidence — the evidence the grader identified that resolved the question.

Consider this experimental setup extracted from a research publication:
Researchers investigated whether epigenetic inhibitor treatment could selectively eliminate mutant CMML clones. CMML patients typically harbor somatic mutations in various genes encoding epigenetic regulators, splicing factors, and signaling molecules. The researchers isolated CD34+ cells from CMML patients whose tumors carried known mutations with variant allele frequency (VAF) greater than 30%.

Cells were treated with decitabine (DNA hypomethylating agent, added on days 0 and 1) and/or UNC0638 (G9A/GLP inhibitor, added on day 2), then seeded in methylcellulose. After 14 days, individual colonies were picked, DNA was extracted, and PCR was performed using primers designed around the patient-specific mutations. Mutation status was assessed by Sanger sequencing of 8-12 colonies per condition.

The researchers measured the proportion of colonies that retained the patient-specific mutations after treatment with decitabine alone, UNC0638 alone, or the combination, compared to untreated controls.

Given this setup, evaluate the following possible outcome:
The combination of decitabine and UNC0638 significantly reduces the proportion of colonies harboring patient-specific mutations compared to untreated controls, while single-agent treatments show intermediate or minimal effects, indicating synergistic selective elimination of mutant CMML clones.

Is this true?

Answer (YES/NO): YES